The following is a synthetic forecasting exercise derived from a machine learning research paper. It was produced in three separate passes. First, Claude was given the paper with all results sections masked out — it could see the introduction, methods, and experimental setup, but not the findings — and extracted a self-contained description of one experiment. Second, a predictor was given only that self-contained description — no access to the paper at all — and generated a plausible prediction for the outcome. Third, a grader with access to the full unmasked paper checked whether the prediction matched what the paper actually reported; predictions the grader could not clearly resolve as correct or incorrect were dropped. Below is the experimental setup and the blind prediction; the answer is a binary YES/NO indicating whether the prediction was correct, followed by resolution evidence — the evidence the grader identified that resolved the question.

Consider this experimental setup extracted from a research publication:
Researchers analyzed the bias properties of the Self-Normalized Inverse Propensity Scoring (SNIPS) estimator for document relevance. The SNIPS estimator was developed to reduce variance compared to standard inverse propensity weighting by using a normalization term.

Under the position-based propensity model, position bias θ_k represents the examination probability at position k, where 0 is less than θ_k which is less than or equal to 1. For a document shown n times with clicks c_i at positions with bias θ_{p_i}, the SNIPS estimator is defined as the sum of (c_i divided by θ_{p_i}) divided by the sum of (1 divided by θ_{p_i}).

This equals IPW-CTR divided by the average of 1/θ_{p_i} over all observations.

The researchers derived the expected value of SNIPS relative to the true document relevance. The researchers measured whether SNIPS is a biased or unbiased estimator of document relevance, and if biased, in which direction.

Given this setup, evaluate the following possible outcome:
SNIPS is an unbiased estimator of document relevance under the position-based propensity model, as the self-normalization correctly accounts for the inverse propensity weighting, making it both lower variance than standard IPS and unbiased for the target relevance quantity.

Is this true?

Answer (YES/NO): NO